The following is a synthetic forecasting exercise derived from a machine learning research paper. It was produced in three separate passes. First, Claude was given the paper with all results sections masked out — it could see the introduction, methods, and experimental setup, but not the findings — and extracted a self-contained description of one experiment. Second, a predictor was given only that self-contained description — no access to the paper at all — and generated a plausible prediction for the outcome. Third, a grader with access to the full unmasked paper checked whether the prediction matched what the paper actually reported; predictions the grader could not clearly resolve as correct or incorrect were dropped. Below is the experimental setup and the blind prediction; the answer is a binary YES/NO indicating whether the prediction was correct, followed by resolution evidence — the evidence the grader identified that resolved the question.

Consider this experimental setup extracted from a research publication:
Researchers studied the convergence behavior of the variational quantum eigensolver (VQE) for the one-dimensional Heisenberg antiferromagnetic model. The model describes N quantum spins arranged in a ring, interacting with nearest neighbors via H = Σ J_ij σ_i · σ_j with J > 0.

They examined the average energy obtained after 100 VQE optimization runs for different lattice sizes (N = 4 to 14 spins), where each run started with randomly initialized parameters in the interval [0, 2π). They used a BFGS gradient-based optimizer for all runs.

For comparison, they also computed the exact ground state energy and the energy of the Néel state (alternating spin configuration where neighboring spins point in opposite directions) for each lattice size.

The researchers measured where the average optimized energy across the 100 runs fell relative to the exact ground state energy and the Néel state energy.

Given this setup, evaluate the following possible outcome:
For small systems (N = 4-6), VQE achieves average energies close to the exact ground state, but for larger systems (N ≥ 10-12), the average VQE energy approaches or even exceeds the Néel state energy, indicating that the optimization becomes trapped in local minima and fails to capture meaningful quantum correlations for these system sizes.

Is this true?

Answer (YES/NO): NO